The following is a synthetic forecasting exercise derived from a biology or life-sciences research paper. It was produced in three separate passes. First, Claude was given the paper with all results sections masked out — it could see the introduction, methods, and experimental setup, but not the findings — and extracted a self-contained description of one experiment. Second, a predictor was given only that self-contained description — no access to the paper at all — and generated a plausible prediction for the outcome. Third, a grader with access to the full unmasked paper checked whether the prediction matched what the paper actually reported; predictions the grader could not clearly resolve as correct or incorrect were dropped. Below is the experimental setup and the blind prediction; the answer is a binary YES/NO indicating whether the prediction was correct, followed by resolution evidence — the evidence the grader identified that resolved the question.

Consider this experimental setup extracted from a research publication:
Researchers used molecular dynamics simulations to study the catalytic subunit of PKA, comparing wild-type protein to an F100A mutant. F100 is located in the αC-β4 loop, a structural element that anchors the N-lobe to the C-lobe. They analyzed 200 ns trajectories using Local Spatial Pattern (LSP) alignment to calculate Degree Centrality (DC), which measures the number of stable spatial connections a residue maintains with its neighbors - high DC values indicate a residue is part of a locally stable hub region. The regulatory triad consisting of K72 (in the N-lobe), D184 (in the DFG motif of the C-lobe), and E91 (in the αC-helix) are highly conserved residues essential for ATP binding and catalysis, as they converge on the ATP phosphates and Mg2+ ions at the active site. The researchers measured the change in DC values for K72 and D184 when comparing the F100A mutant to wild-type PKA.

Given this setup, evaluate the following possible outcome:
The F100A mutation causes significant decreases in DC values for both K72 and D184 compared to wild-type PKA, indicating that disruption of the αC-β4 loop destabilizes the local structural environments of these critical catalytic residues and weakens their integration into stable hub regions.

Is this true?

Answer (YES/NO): YES